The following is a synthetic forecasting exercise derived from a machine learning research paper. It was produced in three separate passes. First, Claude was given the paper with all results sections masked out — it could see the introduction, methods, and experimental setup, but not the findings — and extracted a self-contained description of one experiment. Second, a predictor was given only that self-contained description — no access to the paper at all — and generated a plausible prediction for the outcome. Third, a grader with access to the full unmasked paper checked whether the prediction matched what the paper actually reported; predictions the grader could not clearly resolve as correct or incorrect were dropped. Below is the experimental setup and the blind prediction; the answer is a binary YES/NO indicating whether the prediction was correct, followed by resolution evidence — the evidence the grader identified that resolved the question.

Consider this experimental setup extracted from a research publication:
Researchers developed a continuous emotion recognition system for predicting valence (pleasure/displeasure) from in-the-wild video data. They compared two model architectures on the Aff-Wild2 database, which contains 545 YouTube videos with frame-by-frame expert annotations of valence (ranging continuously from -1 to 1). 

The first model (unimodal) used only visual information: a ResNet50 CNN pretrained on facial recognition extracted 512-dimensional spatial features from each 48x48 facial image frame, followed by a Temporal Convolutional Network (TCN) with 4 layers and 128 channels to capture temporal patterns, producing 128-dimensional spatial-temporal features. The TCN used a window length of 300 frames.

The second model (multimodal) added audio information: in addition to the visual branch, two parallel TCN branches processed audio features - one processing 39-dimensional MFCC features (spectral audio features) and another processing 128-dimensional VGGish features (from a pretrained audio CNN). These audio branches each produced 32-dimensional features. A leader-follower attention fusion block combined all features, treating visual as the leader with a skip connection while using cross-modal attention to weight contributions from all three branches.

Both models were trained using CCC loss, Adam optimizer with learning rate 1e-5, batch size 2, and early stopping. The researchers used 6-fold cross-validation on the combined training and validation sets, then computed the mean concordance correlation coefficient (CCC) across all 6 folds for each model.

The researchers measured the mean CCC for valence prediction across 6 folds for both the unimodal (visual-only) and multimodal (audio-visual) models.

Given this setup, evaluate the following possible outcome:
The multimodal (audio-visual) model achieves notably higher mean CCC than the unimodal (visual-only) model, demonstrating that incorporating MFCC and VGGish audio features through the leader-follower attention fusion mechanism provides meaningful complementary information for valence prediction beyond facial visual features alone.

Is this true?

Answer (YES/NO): NO